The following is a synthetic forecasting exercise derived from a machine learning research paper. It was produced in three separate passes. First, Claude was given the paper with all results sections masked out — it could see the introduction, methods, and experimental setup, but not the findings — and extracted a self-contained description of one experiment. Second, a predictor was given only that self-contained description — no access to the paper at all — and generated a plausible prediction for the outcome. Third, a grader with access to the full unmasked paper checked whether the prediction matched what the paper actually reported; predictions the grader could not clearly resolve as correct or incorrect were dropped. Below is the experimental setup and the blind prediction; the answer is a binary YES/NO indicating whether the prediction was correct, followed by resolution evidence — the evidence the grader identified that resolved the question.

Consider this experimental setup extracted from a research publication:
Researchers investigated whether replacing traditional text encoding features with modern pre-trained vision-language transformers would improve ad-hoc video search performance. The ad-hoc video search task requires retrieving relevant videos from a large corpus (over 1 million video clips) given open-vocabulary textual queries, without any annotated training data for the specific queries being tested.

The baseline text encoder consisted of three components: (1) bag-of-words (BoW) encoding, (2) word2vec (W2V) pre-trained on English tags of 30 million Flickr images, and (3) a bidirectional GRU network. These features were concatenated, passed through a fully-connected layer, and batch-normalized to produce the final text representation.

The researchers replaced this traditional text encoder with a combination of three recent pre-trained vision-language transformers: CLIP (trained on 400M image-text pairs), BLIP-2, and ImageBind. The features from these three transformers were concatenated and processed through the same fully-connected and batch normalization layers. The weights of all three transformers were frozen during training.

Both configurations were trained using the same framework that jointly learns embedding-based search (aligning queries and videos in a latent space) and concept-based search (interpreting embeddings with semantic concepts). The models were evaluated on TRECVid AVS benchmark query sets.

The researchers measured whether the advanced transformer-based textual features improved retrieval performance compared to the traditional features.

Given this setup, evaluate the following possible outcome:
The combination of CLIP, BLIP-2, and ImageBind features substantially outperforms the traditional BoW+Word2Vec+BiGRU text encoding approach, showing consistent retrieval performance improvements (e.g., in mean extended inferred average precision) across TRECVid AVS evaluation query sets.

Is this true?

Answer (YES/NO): NO